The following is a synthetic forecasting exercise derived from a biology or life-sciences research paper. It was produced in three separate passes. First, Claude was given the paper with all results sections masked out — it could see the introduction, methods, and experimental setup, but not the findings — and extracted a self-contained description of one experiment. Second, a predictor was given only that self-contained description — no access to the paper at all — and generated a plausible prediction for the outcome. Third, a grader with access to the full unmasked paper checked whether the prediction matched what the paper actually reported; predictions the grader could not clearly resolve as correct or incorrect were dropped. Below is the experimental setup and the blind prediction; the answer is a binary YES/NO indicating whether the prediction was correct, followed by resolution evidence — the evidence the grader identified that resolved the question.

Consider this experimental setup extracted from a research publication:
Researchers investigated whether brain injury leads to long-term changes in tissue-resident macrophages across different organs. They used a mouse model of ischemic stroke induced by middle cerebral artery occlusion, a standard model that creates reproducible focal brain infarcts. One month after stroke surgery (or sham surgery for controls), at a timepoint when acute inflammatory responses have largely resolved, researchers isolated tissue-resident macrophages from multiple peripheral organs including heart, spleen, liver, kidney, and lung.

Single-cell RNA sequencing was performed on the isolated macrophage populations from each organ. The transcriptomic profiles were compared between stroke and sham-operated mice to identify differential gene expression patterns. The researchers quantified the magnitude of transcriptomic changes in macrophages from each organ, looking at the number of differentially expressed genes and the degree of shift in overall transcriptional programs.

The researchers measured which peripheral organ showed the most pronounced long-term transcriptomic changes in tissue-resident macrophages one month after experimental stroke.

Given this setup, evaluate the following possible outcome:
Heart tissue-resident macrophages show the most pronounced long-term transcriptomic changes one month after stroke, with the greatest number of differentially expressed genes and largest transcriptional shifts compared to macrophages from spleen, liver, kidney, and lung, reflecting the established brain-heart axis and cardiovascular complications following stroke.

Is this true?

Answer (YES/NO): YES